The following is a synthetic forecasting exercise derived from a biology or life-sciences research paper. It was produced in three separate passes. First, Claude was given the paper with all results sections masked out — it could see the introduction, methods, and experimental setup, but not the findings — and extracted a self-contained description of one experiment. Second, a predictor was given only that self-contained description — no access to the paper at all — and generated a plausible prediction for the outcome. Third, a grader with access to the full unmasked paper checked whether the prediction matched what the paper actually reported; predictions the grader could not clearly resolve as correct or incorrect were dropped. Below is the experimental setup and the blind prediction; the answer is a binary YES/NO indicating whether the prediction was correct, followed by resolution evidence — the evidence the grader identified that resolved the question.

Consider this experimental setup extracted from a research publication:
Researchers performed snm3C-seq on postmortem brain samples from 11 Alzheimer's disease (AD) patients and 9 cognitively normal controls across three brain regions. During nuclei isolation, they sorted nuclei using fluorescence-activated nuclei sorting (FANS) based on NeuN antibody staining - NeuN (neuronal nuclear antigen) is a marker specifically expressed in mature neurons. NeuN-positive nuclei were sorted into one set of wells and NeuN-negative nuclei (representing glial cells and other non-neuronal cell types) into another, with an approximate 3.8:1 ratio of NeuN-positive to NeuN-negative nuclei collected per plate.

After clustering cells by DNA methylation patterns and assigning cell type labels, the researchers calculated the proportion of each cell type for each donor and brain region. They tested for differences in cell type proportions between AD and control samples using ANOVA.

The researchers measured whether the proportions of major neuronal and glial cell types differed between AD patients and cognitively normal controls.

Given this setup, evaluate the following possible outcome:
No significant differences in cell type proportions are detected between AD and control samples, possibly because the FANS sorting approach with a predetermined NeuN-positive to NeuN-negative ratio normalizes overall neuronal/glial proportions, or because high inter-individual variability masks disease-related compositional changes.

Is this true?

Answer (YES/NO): NO